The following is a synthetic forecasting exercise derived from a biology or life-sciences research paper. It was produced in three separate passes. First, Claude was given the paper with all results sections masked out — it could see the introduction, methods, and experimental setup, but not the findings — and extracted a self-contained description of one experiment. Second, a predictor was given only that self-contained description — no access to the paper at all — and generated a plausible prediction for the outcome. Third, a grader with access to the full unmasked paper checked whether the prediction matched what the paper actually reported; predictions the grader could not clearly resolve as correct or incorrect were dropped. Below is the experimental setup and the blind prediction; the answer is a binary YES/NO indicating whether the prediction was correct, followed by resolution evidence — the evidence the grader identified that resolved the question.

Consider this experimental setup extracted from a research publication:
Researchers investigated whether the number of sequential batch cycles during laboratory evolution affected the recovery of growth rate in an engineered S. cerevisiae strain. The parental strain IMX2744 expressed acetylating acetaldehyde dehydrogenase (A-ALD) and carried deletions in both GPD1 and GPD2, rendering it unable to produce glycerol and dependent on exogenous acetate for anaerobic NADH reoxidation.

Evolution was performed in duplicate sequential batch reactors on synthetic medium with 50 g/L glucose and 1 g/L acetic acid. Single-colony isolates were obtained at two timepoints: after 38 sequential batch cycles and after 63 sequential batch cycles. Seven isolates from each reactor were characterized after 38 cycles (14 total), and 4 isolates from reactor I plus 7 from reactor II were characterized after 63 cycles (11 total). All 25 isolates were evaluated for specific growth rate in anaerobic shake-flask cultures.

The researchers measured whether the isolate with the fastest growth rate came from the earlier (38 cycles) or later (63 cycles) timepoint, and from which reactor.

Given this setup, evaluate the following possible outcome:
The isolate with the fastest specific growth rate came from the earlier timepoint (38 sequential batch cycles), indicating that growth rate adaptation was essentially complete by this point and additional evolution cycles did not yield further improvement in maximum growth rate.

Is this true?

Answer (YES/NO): NO